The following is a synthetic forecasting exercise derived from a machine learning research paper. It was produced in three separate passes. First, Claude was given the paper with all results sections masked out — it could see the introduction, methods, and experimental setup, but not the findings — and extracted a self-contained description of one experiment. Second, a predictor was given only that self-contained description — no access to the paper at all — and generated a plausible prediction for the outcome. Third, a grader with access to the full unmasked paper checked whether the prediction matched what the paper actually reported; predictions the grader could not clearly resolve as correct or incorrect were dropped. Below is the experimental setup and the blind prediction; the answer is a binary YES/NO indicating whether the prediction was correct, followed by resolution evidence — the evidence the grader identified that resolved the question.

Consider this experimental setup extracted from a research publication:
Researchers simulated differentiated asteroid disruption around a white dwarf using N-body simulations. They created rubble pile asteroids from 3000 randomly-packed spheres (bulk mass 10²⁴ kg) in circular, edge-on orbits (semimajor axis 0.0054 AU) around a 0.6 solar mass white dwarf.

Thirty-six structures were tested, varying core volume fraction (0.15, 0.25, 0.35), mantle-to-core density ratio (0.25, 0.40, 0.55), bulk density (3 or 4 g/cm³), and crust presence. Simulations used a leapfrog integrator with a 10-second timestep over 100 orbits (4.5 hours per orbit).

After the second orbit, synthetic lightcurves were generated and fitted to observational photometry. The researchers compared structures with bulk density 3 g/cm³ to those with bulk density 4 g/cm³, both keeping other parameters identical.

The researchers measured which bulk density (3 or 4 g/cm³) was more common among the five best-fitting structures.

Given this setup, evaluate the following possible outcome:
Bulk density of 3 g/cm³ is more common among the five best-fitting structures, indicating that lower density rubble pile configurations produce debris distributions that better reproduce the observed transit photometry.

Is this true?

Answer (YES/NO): YES